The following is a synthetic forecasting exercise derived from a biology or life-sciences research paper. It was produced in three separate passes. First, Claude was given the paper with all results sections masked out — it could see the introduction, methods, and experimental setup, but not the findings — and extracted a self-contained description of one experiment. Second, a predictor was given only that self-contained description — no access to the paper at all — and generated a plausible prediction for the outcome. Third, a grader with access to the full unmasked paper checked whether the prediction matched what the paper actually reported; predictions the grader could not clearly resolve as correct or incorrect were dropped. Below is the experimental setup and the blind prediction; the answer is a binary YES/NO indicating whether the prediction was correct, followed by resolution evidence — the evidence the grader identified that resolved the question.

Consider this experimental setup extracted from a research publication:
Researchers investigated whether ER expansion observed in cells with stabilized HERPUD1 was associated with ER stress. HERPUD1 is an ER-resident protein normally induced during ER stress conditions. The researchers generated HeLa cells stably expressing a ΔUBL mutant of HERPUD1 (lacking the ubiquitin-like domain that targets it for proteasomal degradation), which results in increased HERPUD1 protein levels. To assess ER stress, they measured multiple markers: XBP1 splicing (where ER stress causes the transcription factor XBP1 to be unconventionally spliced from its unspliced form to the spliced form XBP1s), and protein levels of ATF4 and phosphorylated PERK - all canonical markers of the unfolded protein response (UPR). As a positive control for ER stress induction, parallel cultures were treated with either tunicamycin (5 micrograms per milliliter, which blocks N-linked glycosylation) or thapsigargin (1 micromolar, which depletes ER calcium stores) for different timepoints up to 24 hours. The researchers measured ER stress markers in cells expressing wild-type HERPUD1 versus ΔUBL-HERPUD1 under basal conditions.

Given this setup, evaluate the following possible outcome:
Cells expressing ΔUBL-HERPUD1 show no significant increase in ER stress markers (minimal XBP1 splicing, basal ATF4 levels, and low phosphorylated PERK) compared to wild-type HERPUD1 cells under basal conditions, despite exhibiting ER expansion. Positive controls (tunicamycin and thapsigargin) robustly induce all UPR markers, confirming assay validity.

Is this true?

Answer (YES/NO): YES